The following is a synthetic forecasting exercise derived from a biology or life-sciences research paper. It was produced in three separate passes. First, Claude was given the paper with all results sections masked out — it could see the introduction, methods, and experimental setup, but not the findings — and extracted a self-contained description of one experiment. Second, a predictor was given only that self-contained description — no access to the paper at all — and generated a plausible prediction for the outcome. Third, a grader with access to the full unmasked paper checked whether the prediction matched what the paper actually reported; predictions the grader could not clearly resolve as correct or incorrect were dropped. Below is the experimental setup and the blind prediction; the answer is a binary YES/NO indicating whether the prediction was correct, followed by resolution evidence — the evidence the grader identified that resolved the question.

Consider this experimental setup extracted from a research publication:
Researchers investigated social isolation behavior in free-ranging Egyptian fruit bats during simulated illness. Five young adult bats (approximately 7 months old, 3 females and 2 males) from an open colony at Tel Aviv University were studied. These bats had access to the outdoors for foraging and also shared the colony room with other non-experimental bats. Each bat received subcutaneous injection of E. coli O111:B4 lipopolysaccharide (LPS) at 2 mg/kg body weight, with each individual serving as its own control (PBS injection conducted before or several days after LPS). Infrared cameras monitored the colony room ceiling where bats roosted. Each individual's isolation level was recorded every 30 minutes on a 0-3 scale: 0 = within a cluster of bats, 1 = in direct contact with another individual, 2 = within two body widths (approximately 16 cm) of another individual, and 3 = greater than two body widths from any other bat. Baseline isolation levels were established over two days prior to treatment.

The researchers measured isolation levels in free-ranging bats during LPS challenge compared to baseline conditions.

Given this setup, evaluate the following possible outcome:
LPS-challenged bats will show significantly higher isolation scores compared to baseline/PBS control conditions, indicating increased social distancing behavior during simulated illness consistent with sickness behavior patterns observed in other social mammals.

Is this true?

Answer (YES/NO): YES